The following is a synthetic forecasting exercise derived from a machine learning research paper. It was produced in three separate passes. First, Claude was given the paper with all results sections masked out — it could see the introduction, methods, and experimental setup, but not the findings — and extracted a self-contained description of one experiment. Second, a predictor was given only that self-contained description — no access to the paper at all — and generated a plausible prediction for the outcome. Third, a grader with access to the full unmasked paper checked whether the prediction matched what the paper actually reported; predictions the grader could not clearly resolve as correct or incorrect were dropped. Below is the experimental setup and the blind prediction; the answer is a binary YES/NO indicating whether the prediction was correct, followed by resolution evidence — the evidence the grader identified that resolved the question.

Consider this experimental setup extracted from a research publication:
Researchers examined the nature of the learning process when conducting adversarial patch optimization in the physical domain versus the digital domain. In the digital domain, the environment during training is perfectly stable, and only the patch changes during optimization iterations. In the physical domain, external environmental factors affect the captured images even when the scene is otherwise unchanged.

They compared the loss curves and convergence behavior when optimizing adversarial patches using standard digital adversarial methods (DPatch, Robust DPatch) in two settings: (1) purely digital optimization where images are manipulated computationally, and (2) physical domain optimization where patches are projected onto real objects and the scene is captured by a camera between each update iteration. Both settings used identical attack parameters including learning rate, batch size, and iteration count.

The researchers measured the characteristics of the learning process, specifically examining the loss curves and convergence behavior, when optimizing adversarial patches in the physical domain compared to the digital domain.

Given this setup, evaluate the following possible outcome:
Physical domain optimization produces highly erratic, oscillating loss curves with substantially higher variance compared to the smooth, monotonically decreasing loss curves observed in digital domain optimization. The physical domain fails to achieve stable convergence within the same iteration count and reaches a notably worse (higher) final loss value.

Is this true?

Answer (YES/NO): NO